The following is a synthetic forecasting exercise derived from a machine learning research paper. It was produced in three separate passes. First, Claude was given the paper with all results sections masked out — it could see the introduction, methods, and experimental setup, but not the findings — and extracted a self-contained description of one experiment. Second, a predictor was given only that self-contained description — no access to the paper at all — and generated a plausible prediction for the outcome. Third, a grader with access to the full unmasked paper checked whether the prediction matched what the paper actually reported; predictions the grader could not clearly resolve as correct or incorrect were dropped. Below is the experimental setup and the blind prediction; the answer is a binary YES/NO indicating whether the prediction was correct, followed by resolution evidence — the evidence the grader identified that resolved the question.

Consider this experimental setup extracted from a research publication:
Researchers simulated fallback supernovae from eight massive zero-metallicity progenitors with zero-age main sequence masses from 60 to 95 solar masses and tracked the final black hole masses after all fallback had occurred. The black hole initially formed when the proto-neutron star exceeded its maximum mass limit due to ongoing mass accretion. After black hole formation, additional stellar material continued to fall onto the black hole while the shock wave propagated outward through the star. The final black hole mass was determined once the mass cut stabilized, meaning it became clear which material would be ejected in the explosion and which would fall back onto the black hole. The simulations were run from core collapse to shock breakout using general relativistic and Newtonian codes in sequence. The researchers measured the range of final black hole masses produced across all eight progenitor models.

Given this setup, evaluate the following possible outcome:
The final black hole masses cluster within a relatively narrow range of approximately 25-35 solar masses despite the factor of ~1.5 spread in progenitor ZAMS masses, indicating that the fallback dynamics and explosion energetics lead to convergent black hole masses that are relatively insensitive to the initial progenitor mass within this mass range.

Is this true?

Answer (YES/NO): NO